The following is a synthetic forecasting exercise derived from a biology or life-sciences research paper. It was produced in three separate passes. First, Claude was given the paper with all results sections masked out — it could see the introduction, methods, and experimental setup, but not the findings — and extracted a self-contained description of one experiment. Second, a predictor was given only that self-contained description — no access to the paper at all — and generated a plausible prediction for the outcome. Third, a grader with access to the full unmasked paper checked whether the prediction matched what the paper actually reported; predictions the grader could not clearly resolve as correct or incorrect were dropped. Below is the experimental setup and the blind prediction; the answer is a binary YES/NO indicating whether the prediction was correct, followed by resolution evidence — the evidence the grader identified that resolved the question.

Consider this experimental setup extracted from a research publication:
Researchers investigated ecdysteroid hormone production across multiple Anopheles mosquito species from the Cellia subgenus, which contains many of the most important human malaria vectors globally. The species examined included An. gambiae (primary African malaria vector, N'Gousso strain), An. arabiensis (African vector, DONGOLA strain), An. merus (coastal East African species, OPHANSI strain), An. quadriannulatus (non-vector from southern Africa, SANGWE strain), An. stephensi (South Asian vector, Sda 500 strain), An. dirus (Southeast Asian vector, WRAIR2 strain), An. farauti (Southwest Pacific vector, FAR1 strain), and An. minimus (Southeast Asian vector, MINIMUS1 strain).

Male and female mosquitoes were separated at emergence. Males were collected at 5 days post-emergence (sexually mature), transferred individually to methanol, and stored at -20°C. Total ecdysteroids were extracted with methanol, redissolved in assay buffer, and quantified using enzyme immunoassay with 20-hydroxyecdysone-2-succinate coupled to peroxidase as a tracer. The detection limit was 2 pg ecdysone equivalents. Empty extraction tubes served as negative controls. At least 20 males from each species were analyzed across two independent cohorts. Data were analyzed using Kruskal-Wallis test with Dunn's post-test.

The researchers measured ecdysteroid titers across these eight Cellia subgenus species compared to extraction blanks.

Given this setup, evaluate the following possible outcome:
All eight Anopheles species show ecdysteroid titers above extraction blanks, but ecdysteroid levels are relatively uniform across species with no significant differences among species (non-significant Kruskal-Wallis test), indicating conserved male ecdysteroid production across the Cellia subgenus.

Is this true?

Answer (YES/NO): NO